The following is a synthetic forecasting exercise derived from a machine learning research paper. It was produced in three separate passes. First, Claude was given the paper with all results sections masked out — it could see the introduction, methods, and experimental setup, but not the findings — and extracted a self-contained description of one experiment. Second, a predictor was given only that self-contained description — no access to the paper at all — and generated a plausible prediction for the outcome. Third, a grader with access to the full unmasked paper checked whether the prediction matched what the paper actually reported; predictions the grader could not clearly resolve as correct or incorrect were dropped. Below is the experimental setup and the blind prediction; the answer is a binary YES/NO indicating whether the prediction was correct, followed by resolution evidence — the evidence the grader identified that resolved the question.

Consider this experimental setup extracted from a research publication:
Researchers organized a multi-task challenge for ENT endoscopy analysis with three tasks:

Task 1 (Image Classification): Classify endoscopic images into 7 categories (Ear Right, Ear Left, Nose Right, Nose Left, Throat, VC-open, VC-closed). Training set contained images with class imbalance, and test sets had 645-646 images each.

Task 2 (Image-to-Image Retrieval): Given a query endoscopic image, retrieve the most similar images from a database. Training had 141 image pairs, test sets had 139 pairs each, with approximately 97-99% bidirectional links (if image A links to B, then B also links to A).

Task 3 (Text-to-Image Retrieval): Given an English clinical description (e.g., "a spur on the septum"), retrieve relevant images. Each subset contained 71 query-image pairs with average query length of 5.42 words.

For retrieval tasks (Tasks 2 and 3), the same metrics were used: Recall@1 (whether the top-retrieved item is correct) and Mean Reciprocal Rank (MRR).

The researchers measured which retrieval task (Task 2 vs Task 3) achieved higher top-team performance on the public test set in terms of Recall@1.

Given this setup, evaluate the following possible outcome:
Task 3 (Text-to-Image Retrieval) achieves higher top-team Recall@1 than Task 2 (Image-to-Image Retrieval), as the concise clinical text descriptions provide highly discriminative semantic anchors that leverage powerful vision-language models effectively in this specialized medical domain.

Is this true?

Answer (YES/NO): YES